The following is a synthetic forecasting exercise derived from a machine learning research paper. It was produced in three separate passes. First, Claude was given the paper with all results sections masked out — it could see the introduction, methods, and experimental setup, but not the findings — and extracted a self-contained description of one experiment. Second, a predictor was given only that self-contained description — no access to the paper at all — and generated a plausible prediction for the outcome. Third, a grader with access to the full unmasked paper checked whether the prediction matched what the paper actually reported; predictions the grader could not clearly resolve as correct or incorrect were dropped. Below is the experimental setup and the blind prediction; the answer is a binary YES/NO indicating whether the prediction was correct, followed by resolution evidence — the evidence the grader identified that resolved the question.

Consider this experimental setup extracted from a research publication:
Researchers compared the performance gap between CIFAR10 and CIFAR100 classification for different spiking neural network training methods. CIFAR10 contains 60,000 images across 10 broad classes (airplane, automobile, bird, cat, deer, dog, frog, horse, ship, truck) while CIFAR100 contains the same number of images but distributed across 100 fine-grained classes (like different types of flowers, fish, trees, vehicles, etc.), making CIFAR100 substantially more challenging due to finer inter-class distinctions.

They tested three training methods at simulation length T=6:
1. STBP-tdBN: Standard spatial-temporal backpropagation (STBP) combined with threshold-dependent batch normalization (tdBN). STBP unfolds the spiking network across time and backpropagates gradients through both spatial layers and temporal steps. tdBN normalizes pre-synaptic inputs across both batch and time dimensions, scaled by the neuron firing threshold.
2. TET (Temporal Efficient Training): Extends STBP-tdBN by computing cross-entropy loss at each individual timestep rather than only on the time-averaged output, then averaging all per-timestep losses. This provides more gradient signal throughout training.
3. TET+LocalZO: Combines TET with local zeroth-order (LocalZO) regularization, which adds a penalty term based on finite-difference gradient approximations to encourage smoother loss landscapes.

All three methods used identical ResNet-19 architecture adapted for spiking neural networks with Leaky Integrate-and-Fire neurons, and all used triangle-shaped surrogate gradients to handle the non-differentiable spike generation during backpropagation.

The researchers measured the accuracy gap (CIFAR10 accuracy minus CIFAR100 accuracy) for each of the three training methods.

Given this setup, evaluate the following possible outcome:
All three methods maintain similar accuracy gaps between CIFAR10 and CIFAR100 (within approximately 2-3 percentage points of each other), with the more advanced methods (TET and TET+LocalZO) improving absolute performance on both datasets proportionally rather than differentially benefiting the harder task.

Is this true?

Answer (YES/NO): NO